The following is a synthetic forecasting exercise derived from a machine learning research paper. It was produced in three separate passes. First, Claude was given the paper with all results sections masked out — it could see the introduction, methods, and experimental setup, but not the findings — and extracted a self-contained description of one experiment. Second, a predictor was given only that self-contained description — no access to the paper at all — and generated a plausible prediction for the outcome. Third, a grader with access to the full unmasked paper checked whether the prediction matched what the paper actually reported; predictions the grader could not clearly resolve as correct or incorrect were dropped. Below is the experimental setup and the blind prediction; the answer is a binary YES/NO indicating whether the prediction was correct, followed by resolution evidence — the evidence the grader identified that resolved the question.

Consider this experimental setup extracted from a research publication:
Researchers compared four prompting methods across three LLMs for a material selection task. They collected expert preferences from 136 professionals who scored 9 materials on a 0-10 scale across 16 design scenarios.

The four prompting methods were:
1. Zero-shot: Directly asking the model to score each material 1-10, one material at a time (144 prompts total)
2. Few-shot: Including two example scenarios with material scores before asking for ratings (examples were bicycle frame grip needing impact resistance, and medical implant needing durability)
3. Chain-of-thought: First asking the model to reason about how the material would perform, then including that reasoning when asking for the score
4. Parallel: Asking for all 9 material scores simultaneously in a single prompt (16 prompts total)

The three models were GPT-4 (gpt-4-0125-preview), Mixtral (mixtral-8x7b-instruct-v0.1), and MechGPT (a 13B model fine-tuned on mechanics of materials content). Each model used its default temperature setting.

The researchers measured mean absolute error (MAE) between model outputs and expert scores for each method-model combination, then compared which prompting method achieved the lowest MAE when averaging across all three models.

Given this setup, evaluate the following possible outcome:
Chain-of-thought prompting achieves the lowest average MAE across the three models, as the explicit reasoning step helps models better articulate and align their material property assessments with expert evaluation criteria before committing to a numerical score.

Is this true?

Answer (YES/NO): NO